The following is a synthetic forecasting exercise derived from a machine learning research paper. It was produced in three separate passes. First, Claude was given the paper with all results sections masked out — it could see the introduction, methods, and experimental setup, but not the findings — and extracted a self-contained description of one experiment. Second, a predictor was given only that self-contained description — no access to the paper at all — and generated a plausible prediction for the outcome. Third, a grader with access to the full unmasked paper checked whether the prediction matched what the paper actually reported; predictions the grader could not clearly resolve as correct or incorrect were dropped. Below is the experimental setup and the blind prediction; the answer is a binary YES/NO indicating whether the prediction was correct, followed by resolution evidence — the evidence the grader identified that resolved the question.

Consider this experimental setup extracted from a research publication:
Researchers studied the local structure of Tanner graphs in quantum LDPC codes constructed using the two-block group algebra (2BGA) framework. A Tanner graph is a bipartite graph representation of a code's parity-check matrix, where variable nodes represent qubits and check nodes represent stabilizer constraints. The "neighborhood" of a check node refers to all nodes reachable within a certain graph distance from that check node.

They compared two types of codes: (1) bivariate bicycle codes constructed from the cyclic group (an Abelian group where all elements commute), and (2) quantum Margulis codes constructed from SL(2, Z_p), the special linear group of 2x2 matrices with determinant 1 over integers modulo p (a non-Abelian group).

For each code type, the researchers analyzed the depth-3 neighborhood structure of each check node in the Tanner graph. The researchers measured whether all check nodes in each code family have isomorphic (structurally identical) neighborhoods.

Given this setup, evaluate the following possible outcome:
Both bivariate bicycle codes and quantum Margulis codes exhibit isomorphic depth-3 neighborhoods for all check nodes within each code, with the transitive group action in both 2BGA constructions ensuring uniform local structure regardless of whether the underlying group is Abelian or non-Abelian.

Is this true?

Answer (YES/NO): NO